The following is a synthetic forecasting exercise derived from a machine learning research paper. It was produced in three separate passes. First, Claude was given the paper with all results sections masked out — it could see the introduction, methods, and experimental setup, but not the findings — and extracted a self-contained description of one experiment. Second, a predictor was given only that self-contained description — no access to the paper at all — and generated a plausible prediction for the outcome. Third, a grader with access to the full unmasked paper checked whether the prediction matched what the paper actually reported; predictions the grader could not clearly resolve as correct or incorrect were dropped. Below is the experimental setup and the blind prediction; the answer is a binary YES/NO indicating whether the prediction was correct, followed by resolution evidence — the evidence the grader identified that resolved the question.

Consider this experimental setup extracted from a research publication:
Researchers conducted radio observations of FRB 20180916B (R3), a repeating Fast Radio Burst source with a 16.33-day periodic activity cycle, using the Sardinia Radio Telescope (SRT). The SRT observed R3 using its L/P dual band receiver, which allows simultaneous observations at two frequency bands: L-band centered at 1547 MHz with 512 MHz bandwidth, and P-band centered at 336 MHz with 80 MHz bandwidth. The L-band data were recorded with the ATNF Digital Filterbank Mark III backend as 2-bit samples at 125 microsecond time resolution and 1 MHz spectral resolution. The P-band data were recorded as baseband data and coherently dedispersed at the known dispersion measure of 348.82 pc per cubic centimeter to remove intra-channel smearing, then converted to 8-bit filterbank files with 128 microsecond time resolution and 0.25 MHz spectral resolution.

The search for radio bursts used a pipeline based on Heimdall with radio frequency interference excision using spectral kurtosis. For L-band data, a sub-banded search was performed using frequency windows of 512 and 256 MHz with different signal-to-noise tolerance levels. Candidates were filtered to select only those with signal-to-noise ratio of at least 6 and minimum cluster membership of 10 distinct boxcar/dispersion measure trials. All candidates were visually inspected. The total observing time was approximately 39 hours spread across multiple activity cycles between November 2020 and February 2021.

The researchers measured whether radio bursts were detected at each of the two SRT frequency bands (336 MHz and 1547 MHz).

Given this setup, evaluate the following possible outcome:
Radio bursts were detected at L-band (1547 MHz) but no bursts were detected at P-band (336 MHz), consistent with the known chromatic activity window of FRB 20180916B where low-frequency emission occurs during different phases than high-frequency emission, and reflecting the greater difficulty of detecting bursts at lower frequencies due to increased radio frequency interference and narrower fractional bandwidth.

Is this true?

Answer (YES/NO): NO